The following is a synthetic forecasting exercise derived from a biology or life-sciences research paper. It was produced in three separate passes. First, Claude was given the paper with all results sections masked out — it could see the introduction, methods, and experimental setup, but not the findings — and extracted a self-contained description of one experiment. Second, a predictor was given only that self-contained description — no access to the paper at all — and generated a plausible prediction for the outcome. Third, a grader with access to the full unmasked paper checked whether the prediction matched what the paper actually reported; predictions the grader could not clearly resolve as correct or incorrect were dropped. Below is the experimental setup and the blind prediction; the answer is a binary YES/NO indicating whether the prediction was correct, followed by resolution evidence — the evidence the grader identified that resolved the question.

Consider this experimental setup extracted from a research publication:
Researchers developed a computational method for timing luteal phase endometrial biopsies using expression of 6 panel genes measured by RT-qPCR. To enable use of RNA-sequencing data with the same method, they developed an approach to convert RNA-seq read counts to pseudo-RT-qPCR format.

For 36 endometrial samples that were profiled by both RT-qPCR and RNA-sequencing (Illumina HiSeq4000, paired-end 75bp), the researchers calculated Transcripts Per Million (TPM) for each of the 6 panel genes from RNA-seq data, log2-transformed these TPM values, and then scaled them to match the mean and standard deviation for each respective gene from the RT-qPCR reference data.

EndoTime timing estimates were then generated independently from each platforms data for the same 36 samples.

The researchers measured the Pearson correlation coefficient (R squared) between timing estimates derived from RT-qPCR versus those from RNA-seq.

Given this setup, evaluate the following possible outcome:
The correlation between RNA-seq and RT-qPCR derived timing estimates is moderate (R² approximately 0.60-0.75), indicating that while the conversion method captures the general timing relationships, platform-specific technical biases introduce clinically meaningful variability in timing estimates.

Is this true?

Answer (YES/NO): NO